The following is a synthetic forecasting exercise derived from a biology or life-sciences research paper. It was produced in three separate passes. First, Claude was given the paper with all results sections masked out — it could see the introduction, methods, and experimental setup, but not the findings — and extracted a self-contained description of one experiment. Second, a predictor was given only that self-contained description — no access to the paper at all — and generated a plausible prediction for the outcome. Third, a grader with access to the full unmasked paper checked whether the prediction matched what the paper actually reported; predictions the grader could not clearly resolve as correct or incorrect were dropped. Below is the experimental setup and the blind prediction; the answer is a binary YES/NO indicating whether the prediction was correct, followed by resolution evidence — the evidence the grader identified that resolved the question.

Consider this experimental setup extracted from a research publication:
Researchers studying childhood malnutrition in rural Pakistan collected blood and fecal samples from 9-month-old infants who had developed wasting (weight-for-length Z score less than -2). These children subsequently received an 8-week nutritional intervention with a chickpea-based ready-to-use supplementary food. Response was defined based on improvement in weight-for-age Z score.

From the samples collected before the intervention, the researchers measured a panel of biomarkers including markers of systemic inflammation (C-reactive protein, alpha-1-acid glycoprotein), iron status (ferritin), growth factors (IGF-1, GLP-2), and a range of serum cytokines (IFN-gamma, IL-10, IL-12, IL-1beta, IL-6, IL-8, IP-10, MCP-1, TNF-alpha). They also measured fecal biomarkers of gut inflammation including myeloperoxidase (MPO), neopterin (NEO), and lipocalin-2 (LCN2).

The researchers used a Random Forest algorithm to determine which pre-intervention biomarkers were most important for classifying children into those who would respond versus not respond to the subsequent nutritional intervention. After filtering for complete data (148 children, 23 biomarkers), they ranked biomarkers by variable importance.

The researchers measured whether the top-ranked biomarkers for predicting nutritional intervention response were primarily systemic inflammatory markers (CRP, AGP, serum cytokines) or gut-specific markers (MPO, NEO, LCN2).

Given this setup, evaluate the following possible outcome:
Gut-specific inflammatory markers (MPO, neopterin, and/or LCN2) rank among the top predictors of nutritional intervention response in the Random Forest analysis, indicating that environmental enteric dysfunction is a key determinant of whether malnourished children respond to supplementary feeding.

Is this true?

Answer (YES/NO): YES